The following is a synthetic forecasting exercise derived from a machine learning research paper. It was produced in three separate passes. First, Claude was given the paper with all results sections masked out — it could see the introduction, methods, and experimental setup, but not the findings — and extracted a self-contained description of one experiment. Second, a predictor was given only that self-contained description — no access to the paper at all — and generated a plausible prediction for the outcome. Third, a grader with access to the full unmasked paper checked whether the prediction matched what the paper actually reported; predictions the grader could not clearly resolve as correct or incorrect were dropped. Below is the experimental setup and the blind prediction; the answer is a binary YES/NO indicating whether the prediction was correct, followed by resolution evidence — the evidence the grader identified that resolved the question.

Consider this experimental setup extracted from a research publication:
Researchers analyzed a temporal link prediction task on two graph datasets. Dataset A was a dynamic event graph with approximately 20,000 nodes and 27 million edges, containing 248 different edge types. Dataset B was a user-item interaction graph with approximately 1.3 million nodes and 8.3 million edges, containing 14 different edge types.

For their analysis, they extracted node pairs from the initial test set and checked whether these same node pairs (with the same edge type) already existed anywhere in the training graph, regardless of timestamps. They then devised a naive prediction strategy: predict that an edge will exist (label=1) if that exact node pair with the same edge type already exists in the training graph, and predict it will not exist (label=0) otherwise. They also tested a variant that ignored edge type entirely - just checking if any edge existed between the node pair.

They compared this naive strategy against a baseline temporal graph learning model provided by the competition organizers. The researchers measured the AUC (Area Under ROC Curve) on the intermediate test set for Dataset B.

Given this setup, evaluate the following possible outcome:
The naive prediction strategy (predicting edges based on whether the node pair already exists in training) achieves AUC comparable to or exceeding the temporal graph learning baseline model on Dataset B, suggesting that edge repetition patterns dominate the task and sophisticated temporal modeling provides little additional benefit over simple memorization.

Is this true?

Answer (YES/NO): YES